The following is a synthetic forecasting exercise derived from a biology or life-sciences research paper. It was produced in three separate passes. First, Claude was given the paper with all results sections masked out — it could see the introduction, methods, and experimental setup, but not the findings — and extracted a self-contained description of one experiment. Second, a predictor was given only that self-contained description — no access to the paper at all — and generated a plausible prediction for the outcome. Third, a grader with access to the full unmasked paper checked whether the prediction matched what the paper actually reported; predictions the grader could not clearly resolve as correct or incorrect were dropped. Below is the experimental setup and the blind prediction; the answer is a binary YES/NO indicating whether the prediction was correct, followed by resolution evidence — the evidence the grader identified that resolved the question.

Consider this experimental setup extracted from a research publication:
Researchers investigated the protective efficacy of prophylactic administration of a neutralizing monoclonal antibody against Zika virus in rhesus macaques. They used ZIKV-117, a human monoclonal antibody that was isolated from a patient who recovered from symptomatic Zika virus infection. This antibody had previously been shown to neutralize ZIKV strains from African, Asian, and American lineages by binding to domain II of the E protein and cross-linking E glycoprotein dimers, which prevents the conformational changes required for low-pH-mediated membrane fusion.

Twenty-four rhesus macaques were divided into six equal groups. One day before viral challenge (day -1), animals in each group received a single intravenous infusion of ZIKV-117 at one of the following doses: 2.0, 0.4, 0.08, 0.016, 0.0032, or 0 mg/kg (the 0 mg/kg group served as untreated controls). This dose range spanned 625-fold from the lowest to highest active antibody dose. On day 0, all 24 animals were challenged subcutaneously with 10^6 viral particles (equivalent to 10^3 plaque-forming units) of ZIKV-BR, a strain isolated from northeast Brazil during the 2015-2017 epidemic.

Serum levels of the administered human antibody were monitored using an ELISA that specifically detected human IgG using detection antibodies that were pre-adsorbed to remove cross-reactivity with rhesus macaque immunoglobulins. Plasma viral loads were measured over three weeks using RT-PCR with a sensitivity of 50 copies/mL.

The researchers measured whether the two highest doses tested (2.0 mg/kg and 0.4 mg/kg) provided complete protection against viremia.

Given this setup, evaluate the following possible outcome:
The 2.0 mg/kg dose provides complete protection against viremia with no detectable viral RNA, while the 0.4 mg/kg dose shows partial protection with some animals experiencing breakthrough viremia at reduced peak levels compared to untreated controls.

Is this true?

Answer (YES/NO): NO